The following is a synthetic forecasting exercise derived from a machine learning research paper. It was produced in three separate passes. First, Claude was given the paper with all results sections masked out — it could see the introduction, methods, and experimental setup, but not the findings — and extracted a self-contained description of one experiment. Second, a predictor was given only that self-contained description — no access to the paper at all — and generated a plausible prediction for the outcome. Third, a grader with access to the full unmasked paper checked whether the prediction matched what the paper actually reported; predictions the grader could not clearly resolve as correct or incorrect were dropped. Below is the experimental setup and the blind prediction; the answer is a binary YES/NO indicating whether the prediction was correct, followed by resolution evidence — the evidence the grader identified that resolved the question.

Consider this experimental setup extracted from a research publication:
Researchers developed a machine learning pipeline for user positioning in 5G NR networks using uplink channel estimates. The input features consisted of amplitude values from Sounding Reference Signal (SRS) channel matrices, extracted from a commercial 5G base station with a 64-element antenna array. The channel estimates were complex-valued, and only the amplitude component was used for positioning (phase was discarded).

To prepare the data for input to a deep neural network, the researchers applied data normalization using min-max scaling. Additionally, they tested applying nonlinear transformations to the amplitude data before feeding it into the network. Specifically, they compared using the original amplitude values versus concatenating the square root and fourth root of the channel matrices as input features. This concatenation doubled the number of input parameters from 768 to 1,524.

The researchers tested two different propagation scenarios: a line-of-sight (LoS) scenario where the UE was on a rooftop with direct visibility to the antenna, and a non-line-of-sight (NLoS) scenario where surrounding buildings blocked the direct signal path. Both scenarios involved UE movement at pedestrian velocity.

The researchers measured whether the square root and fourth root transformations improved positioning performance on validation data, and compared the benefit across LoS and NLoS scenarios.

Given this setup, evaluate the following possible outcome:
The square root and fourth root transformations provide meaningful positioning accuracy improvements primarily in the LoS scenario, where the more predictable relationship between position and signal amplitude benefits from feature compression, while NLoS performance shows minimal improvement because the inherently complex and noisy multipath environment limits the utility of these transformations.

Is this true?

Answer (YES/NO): NO